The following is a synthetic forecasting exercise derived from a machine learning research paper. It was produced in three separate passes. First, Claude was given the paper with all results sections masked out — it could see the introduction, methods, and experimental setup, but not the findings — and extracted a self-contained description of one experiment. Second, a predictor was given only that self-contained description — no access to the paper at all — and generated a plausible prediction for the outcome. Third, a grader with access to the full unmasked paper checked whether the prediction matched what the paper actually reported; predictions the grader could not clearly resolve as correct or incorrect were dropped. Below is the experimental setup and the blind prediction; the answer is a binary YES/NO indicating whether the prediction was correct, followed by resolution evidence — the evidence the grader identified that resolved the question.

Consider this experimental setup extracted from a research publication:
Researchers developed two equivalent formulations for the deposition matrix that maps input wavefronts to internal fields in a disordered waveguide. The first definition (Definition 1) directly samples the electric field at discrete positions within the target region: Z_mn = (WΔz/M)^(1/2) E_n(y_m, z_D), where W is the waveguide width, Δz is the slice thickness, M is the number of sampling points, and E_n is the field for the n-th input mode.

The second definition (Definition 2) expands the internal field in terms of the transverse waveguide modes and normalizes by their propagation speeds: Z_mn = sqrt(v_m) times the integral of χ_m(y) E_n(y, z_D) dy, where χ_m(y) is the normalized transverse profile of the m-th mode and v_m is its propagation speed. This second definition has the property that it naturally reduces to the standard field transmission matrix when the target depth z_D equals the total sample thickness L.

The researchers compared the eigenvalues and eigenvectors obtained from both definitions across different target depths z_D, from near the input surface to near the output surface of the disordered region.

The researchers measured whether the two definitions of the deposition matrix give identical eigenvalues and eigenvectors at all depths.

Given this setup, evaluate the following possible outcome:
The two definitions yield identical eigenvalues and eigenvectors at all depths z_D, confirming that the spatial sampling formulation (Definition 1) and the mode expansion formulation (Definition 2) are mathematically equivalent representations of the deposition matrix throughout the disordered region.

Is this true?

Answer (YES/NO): NO